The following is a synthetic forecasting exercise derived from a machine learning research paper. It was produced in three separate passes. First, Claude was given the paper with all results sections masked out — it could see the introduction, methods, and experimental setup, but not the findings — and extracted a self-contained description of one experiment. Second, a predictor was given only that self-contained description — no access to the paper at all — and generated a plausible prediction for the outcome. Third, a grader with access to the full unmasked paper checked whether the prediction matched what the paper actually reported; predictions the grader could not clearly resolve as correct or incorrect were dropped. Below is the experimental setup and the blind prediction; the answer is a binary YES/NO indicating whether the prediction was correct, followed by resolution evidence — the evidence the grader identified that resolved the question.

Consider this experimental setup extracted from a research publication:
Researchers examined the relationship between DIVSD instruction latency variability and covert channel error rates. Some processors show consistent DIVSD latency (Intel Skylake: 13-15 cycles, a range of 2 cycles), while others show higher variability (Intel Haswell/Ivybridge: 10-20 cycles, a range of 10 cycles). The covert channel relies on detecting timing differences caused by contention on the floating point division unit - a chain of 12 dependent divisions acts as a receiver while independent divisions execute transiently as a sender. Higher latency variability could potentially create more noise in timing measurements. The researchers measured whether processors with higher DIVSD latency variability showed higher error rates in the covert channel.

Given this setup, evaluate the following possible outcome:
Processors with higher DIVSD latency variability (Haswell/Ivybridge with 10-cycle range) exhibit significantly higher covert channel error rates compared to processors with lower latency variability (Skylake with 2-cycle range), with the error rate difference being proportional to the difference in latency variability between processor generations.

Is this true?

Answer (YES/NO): NO